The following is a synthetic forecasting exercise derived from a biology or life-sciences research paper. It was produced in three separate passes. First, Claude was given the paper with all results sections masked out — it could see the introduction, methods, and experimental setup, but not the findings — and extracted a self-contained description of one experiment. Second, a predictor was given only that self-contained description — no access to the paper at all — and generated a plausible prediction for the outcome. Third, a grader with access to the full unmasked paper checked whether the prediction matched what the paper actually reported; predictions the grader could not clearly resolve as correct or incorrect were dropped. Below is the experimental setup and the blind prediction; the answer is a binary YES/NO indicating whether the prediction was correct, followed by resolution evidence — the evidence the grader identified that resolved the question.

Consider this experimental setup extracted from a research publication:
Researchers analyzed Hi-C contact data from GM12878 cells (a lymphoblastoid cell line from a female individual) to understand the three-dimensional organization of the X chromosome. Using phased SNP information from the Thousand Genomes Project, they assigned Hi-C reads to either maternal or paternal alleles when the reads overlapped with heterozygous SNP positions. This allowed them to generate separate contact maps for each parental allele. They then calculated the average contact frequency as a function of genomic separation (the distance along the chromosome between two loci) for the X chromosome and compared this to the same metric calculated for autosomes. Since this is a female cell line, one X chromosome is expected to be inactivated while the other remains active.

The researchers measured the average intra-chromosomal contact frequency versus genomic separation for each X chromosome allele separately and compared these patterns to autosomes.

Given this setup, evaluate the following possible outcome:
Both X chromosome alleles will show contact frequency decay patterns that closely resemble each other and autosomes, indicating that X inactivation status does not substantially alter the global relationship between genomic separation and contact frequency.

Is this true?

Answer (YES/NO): NO